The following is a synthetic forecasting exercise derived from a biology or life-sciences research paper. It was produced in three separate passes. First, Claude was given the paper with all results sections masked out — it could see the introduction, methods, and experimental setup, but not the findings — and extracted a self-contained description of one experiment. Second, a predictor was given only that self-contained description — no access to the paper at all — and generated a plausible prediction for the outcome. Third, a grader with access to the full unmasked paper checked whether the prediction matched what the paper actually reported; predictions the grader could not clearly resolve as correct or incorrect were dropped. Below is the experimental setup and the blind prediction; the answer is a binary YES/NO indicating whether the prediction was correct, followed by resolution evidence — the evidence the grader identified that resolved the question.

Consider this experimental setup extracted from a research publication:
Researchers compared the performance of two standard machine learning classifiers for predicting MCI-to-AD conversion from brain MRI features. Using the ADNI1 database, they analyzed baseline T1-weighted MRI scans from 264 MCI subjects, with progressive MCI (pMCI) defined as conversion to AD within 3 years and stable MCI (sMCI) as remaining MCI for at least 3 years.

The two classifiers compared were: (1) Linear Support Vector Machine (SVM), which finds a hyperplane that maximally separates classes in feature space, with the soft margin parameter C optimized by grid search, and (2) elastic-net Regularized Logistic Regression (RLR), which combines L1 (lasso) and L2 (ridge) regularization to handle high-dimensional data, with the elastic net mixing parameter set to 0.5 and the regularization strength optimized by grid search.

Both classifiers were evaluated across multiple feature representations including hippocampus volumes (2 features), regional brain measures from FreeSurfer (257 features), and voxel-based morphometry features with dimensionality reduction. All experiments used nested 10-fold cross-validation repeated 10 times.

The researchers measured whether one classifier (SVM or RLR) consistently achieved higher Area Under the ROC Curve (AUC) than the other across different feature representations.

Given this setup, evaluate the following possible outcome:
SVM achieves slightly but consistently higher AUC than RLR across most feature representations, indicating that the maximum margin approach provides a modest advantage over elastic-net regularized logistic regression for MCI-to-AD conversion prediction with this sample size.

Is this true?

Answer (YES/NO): NO